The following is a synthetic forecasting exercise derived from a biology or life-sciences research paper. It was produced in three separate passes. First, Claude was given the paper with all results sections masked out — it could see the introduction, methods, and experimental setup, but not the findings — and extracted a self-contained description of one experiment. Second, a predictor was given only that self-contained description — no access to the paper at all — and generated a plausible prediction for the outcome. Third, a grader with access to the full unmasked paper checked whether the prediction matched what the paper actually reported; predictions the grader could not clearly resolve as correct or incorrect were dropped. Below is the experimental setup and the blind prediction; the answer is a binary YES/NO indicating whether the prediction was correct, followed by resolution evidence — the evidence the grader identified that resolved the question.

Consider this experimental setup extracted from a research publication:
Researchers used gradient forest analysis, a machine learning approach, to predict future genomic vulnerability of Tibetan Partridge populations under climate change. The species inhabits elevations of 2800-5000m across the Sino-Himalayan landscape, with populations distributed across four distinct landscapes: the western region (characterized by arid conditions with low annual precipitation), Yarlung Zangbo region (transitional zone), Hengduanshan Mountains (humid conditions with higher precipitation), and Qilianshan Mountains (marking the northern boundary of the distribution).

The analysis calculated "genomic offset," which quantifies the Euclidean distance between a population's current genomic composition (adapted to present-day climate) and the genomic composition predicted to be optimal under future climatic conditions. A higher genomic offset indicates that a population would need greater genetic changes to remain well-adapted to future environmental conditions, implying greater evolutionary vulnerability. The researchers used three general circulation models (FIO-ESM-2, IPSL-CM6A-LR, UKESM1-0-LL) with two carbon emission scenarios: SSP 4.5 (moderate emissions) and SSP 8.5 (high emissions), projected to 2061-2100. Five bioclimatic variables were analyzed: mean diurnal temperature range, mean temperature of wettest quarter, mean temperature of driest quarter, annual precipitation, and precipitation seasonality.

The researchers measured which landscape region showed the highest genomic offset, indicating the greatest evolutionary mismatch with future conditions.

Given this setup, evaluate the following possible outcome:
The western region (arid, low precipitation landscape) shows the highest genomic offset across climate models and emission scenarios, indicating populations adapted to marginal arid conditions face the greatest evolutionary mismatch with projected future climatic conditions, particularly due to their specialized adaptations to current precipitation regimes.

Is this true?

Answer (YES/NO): YES